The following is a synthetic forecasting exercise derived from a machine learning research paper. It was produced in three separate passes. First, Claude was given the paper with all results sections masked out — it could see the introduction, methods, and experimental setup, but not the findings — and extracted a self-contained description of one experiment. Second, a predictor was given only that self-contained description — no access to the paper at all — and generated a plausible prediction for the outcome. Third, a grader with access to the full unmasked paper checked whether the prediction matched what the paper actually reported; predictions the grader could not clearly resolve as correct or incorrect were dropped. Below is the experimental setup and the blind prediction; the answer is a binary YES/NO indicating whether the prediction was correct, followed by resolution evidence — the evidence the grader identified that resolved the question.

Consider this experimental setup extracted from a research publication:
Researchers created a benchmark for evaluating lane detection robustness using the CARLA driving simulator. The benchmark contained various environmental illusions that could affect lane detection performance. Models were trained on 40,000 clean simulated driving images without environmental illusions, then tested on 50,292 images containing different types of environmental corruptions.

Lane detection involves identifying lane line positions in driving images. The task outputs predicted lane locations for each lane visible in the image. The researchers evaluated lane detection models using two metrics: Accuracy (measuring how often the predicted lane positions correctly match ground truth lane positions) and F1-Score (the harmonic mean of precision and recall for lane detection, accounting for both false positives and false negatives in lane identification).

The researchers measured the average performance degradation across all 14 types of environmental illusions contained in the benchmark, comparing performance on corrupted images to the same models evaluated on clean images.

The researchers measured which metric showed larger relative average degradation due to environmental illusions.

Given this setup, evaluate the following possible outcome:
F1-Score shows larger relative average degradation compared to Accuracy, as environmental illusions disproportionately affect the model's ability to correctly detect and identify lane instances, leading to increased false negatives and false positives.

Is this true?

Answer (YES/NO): YES